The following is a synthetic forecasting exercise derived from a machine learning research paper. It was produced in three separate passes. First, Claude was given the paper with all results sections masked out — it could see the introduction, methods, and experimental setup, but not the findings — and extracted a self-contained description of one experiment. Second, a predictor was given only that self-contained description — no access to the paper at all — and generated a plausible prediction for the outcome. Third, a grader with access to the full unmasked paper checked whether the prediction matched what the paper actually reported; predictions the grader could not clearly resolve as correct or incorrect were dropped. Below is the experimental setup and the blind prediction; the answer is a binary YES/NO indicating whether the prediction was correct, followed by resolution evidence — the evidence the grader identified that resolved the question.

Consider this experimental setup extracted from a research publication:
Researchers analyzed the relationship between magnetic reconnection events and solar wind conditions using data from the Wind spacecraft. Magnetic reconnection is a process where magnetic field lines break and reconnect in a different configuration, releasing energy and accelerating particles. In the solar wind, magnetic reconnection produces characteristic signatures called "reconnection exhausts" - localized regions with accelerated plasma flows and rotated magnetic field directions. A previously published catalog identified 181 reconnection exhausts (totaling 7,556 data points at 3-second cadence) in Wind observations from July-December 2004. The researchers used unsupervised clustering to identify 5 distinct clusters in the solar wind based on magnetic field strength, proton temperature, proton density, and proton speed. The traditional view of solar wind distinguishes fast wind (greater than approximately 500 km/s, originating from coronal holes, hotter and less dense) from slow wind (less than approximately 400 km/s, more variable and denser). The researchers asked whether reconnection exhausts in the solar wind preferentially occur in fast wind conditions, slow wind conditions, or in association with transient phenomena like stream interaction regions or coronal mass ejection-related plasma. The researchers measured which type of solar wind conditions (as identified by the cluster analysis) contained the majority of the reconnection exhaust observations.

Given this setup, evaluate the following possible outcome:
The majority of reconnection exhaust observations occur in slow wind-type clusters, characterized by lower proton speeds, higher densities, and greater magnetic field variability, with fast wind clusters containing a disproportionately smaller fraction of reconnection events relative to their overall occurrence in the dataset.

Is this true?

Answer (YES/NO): YES